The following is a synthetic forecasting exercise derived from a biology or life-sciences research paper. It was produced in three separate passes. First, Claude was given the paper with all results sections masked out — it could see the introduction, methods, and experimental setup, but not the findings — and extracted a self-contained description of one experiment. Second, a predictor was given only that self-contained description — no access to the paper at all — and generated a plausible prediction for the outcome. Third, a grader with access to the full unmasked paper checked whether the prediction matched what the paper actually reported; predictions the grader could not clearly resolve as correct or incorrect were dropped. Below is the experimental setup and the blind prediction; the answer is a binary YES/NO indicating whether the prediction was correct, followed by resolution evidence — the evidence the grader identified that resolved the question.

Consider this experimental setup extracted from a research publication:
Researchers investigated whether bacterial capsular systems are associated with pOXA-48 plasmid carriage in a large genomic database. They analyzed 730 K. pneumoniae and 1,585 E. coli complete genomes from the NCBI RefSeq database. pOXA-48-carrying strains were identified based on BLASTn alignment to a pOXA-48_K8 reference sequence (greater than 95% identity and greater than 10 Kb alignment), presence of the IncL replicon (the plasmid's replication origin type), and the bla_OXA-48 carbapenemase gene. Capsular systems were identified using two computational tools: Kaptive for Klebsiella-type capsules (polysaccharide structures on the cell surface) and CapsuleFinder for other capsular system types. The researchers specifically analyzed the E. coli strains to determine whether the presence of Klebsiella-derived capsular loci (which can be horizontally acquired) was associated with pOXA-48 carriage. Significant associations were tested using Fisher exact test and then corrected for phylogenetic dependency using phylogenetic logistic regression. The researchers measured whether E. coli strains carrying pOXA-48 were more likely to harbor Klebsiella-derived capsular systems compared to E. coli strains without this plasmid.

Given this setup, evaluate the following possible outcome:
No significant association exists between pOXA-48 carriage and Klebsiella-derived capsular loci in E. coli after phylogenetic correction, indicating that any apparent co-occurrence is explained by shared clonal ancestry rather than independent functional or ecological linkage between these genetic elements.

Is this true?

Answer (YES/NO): YES